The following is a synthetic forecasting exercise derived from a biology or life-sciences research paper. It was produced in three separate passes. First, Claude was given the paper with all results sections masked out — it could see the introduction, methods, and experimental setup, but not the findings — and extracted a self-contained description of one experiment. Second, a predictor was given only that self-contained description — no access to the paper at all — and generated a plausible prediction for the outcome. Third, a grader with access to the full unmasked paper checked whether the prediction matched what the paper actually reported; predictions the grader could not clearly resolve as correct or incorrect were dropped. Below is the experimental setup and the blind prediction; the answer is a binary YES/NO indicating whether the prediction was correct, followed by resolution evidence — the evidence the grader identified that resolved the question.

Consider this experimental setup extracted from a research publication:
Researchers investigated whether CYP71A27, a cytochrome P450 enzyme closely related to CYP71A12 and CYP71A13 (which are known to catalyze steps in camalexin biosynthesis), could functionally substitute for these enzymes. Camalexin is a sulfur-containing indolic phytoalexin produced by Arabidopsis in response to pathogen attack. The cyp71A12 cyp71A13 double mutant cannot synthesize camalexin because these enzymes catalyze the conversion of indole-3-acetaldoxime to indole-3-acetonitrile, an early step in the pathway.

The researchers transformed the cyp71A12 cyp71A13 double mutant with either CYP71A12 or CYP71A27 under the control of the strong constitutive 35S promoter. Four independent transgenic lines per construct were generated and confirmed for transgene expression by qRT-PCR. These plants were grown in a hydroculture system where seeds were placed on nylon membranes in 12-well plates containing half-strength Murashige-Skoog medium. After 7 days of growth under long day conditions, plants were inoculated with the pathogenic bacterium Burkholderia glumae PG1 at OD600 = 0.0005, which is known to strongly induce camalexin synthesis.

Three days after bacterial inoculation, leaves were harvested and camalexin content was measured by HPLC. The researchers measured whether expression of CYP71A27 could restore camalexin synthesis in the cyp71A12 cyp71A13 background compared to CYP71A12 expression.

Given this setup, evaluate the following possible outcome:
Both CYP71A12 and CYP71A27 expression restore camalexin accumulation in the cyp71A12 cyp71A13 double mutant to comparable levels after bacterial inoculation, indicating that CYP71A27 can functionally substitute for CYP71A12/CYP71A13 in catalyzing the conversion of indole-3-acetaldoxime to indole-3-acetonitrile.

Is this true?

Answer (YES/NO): NO